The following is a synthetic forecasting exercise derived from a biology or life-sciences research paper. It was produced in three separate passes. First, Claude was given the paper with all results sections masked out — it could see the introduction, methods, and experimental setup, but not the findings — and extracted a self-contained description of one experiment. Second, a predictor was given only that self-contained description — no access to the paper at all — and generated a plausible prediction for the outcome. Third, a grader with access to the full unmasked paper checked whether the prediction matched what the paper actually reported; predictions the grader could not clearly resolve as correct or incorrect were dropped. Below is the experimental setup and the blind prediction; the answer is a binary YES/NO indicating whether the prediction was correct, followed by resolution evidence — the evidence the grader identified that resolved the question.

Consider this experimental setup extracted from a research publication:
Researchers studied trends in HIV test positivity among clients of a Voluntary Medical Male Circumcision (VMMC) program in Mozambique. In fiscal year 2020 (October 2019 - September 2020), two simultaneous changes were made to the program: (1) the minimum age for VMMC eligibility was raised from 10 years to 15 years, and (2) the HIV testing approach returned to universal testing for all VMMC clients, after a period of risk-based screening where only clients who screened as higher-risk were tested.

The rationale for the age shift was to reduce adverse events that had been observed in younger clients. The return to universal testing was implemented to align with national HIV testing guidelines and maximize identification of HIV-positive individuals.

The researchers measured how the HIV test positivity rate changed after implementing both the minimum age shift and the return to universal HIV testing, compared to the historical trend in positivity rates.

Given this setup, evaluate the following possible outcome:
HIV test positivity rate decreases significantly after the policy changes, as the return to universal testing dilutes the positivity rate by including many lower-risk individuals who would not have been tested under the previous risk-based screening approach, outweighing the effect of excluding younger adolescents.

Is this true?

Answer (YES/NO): NO